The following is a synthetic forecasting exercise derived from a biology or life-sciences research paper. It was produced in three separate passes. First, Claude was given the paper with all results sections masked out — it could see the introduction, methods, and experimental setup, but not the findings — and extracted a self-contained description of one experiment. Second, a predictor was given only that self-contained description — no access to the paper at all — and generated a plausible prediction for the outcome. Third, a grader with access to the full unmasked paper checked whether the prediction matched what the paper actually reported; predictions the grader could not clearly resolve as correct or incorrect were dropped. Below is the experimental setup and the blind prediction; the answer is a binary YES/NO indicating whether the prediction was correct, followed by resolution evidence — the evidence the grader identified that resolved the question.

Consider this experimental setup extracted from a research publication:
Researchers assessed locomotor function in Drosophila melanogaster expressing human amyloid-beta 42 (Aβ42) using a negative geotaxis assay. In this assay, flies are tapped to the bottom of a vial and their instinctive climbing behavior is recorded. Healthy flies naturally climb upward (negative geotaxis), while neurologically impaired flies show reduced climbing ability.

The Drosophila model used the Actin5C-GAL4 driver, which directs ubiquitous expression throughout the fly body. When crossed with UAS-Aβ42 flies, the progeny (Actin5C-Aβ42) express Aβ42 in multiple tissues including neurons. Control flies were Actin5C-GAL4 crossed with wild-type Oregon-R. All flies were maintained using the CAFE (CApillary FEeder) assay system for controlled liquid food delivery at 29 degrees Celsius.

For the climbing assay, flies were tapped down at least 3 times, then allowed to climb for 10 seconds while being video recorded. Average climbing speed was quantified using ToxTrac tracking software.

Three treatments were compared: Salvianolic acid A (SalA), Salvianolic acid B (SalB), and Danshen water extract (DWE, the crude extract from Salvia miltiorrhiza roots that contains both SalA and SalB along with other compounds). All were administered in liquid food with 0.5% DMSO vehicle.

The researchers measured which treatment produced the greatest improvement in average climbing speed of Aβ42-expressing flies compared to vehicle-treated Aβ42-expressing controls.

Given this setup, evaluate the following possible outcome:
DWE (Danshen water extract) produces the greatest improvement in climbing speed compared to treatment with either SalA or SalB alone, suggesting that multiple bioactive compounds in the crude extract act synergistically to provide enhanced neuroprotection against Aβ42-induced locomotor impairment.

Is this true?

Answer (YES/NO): NO